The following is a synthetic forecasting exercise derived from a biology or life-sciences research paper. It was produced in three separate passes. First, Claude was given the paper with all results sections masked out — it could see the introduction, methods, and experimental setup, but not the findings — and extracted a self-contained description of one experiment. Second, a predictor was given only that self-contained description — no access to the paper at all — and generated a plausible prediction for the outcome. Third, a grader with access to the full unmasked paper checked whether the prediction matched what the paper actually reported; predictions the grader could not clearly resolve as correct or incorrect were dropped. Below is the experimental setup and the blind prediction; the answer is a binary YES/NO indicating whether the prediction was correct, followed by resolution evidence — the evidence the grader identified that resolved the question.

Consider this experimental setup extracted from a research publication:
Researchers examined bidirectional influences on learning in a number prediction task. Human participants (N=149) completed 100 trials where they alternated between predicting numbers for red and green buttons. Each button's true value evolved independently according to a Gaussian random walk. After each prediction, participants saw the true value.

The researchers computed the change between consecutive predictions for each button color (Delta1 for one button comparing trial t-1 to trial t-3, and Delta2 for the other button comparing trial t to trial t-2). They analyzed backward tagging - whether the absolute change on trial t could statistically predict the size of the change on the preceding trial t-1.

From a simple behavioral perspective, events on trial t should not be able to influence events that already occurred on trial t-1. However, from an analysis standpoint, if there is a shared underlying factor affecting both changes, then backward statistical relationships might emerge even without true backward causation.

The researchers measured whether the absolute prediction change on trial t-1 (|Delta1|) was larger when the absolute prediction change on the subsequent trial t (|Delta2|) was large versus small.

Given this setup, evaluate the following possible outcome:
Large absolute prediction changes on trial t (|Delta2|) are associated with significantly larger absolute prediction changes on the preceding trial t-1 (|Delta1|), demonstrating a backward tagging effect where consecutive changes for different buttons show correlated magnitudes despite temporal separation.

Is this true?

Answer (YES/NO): YES